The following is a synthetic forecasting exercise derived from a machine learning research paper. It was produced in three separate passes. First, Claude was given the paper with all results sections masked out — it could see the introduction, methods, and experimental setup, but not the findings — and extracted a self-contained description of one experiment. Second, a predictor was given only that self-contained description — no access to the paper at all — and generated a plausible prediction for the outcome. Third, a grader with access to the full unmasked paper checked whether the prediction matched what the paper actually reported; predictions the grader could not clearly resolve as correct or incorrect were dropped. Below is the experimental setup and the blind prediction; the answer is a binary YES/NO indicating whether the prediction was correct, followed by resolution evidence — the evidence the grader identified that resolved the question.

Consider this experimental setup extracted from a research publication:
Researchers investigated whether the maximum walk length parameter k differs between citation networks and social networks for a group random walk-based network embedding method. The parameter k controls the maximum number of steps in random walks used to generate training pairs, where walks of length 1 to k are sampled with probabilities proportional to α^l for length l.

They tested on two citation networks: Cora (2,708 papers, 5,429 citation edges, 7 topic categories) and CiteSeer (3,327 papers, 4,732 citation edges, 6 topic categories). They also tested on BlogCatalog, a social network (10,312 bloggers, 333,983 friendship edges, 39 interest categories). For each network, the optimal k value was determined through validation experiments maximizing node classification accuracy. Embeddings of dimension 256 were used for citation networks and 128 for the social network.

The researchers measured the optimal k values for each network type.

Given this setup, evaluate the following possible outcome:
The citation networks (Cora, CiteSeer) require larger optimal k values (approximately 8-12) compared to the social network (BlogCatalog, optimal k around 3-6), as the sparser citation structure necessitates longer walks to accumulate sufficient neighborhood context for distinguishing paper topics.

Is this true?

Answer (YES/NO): NO